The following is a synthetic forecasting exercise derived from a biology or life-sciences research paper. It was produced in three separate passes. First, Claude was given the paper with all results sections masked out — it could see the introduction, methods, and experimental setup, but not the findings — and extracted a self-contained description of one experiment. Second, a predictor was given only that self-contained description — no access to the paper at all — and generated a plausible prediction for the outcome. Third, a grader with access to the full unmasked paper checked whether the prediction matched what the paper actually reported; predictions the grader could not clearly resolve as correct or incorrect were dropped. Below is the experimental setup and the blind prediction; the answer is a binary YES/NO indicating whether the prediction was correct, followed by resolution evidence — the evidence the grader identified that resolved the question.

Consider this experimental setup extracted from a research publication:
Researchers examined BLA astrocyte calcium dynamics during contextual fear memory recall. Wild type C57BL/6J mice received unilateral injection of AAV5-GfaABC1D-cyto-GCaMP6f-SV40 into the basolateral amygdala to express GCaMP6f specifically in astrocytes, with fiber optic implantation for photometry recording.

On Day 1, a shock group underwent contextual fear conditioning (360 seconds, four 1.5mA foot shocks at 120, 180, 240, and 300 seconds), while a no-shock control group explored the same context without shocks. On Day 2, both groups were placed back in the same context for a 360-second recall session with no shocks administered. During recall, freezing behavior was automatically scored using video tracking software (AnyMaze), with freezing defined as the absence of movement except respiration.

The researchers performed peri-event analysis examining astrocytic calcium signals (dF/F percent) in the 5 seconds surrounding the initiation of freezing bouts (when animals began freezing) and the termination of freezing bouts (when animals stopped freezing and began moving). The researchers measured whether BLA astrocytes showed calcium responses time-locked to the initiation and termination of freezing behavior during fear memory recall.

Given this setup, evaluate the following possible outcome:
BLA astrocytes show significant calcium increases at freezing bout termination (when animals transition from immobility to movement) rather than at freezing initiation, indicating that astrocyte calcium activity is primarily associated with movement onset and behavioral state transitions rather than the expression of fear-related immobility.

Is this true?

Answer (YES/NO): NO